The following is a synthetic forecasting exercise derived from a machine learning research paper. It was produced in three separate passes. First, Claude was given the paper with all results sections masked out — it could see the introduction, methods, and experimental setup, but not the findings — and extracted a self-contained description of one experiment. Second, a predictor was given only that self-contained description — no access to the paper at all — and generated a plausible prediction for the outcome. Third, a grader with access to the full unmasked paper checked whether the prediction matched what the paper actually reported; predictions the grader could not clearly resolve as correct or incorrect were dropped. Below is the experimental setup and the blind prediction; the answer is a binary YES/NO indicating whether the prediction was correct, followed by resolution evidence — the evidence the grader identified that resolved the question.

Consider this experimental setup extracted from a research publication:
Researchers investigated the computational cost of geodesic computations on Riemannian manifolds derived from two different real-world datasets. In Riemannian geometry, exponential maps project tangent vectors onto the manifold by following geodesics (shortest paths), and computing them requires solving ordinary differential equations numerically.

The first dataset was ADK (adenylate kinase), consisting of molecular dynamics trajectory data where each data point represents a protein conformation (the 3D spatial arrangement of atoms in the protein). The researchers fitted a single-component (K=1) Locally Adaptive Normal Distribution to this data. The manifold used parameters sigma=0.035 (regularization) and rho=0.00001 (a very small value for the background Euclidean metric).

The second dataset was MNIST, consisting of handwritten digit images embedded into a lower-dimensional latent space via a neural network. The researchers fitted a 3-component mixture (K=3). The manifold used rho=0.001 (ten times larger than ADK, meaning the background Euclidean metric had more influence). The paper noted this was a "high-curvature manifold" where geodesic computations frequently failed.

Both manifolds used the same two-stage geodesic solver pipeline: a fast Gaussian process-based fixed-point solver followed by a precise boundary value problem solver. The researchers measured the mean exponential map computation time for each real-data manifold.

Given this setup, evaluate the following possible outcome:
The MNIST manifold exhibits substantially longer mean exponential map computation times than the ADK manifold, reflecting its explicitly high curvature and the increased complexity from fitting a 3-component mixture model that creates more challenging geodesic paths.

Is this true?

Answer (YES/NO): YES